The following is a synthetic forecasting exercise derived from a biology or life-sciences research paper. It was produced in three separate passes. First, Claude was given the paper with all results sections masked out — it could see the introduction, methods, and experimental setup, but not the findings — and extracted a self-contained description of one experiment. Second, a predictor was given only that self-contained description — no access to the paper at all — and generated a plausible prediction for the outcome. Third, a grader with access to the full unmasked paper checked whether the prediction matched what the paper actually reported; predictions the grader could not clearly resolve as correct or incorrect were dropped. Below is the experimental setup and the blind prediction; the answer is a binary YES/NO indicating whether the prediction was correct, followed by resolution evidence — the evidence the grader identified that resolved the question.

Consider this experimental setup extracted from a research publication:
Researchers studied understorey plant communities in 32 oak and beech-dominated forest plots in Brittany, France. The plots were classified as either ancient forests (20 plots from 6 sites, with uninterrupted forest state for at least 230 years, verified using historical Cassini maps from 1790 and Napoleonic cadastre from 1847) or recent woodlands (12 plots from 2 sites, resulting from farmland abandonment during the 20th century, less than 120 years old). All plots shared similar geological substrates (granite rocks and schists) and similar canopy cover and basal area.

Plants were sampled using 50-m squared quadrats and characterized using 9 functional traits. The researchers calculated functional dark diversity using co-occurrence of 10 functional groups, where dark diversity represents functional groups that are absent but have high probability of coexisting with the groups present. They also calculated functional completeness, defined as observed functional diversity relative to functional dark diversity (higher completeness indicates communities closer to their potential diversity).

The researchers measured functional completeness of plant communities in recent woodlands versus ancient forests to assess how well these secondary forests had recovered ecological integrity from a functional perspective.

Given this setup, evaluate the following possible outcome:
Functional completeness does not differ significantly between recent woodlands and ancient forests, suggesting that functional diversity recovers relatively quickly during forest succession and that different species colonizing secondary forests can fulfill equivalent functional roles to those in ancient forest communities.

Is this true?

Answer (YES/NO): NO